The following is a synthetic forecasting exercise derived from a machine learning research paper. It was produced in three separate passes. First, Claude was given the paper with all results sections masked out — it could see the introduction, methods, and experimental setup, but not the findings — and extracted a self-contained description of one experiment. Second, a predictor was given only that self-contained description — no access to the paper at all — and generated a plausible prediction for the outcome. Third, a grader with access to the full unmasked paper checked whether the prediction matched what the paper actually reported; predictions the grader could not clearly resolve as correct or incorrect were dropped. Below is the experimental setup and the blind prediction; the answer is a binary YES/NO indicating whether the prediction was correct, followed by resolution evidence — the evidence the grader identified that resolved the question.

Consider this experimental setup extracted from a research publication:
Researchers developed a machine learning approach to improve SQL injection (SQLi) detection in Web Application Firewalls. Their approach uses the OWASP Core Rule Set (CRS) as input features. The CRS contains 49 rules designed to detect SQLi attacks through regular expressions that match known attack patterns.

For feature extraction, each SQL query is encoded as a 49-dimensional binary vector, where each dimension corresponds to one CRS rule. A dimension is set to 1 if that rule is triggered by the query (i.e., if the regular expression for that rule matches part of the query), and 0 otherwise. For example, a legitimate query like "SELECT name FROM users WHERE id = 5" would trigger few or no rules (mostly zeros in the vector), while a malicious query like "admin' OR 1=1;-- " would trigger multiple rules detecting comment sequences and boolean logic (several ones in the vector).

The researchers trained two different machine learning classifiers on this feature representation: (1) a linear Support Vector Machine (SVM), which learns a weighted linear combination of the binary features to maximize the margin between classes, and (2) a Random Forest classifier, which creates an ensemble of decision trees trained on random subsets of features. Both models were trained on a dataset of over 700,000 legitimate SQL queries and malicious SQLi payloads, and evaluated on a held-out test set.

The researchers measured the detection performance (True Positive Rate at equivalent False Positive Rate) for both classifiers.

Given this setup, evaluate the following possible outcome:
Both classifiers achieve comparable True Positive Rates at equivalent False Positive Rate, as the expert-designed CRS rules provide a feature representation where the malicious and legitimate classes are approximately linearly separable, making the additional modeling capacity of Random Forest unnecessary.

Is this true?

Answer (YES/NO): NO